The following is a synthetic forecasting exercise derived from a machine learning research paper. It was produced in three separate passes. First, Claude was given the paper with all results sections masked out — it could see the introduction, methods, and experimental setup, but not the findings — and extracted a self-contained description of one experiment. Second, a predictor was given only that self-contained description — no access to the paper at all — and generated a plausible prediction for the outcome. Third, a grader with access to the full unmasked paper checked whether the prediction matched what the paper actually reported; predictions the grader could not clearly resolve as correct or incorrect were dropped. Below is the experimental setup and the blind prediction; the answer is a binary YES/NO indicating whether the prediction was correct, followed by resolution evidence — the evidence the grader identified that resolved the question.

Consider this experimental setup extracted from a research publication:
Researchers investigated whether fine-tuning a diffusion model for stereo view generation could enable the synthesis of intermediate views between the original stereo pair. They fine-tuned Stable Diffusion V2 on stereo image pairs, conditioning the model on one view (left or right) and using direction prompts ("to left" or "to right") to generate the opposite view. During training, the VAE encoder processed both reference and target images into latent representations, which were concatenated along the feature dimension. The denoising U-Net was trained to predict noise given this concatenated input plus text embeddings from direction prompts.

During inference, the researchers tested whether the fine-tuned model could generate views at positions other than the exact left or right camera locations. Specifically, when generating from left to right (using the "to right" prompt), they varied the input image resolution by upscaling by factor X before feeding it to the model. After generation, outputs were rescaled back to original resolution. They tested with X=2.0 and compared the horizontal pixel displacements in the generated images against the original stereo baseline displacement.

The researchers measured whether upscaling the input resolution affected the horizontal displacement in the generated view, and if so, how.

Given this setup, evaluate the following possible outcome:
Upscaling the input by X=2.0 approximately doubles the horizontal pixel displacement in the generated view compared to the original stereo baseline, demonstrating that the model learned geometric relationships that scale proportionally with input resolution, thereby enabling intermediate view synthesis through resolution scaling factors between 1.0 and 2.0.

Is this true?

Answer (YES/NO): NO